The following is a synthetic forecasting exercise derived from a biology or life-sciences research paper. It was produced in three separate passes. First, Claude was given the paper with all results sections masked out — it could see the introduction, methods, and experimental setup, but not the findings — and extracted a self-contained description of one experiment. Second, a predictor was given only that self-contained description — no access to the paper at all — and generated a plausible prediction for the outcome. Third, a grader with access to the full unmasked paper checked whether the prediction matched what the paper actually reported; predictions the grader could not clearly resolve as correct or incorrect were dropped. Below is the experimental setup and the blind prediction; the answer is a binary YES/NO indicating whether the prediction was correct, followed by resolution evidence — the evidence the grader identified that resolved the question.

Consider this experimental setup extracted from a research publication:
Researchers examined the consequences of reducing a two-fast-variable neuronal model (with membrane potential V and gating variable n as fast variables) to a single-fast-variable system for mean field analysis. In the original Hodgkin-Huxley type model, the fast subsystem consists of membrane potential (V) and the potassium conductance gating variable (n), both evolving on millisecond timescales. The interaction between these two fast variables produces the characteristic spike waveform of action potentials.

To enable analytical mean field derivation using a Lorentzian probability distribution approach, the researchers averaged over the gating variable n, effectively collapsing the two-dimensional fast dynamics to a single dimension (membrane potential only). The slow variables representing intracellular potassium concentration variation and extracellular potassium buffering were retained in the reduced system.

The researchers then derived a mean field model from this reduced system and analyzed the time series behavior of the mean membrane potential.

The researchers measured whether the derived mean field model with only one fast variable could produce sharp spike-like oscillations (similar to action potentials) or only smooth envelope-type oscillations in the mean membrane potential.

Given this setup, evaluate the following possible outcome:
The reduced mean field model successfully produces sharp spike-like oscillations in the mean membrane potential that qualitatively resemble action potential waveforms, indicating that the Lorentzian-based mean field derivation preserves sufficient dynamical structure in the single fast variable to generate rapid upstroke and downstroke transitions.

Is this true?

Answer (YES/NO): NO